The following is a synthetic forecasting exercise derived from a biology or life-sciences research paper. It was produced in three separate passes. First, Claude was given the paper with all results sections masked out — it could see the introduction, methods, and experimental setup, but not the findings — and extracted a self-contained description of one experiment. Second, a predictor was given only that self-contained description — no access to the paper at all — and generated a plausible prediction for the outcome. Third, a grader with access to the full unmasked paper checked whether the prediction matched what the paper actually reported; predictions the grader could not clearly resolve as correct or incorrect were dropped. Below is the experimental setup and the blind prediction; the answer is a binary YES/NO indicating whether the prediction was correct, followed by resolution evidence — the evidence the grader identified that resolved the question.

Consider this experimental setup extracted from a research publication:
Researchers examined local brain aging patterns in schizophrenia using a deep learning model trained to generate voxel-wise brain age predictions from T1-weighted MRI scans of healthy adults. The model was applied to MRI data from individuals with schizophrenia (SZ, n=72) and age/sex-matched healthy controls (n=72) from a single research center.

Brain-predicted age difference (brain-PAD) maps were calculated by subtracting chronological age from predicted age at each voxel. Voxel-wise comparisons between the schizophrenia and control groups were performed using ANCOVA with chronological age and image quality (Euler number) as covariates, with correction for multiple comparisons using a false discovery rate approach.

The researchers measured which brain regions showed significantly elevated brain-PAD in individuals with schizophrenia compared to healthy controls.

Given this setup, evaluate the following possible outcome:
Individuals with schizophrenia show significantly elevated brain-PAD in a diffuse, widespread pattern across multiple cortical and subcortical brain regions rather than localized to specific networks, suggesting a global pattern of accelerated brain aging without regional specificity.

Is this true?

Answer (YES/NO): NO